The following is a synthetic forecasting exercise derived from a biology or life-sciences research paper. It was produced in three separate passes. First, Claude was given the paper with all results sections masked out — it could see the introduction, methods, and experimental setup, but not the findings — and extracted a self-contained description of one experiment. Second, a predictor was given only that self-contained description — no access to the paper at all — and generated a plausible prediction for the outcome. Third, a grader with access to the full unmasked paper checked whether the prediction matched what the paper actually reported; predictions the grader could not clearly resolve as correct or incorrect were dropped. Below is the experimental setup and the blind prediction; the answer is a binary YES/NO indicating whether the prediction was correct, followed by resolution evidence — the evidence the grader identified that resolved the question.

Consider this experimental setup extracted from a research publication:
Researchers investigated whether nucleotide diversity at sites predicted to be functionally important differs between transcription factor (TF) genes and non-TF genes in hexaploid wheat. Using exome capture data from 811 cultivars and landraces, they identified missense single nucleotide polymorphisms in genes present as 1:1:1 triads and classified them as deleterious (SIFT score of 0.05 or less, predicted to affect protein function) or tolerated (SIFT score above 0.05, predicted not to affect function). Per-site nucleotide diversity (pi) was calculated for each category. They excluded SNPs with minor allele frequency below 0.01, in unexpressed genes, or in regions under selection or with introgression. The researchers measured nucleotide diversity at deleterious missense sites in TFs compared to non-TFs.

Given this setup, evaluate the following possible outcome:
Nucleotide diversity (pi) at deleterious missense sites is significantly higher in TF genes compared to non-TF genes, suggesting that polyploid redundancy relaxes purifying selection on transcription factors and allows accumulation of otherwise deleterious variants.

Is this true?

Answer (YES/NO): NO